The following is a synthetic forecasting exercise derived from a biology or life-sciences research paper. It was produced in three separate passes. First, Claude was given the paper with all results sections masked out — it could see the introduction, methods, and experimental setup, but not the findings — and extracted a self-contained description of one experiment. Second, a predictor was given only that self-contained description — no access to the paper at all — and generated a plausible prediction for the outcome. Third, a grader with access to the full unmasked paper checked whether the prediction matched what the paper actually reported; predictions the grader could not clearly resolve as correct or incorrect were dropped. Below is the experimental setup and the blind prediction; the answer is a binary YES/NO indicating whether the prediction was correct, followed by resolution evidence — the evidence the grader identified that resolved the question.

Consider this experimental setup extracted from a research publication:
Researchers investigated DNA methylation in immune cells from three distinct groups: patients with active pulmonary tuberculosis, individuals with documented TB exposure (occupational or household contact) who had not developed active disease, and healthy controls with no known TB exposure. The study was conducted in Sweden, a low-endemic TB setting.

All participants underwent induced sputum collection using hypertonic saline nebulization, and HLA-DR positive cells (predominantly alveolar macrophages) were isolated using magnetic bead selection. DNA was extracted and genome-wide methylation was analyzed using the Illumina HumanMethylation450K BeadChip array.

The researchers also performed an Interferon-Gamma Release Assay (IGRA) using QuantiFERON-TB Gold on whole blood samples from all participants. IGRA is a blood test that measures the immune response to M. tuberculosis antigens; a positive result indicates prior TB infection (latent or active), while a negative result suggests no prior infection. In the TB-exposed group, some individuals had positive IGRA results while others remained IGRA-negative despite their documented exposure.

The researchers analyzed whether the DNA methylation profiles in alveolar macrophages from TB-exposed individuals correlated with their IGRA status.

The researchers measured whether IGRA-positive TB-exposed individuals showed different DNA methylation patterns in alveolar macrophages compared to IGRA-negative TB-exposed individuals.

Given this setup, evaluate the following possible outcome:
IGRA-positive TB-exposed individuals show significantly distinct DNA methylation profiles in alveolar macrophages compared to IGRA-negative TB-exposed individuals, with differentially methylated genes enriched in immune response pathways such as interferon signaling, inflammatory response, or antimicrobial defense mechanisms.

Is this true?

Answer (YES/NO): NO